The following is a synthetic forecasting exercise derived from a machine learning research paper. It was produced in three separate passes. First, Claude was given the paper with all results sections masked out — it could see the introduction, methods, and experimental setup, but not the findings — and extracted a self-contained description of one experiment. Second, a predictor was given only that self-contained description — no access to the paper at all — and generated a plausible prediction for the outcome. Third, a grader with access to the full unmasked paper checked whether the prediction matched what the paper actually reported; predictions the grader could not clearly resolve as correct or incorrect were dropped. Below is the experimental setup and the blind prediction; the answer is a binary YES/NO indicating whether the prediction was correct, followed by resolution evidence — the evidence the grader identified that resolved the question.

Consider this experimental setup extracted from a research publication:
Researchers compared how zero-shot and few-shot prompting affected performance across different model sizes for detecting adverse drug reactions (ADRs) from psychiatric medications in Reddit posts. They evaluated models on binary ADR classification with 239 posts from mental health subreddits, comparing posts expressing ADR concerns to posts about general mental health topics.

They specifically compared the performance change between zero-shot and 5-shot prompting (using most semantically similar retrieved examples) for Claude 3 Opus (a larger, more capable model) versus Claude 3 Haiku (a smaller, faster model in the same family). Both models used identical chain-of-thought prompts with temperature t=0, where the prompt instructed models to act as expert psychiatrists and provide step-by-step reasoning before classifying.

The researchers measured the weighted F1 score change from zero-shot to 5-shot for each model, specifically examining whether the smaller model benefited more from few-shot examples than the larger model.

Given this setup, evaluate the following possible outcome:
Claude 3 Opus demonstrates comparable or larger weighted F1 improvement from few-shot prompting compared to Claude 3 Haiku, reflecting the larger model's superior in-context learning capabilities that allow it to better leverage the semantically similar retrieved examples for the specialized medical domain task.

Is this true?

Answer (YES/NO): NO